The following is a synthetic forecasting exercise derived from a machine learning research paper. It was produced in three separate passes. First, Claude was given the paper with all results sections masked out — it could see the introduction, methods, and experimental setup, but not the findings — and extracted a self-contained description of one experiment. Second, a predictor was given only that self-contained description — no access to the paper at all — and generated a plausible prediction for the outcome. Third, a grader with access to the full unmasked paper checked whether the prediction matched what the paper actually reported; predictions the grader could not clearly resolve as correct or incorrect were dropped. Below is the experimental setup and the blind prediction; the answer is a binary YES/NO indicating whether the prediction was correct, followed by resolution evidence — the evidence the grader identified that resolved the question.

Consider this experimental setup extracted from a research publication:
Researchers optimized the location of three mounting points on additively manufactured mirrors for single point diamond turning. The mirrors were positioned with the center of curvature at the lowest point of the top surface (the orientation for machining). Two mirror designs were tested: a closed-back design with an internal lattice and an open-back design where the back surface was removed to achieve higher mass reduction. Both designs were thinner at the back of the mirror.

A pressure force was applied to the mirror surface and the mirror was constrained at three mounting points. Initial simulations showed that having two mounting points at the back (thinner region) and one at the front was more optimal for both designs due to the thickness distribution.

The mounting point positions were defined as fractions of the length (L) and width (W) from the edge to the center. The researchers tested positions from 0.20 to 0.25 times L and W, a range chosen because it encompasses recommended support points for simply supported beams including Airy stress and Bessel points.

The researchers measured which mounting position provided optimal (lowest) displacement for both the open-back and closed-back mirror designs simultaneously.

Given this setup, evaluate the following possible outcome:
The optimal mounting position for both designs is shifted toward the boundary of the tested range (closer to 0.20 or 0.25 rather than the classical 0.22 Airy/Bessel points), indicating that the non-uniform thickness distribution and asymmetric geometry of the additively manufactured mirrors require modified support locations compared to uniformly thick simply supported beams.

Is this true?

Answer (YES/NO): NO